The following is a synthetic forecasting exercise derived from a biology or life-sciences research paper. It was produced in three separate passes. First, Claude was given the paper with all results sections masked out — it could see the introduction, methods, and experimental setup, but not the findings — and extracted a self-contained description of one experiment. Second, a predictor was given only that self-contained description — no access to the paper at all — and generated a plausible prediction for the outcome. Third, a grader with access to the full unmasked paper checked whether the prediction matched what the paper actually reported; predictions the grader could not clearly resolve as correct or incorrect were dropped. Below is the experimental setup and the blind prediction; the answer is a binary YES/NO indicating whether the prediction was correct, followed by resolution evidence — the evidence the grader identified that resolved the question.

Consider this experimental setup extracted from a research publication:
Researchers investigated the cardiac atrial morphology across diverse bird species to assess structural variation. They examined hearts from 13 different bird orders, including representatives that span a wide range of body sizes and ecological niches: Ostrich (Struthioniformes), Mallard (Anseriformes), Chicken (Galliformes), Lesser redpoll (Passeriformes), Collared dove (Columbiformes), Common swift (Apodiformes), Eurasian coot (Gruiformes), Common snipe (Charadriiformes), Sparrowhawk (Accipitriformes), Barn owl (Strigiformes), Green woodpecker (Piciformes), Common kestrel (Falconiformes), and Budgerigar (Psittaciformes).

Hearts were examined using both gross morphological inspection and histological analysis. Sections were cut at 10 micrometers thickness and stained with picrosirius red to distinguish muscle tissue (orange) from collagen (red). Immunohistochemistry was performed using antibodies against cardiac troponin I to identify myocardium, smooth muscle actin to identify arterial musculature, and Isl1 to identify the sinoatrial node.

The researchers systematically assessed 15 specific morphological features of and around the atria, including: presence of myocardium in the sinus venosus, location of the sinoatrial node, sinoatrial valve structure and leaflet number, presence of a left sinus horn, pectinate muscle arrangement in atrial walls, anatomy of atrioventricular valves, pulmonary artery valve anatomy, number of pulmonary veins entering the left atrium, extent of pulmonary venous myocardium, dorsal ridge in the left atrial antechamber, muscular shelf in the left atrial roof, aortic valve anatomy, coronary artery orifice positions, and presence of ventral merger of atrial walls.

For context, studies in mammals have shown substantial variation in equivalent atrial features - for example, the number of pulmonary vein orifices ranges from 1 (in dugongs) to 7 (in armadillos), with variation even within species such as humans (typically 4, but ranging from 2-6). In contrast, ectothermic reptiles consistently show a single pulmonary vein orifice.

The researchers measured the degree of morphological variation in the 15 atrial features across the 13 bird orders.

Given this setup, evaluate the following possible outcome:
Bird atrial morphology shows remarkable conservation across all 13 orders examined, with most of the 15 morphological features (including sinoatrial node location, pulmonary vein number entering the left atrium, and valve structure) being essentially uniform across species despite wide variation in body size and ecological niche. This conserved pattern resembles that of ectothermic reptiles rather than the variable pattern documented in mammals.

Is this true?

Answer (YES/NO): YES